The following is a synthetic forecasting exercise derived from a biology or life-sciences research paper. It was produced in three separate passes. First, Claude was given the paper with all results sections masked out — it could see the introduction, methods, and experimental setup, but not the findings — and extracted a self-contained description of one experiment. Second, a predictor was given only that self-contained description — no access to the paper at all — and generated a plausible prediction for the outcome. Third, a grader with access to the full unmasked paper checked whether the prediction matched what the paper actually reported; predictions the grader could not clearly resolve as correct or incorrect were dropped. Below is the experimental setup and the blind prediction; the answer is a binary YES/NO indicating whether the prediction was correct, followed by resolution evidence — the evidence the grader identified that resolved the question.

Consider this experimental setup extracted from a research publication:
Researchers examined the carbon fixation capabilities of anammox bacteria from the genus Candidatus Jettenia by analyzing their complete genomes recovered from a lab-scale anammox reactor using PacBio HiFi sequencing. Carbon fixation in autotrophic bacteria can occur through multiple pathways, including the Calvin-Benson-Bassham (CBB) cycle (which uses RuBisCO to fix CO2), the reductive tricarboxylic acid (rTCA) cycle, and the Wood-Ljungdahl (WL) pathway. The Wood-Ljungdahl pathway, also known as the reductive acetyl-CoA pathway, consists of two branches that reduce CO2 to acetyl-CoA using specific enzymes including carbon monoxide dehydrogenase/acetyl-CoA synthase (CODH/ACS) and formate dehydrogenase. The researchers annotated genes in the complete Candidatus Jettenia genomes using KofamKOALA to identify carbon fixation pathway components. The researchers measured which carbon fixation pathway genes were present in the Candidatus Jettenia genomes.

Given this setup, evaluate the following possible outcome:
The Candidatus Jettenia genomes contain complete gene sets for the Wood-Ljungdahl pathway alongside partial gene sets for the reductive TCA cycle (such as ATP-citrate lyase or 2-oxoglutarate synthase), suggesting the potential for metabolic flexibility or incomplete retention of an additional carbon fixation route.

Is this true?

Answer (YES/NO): NO